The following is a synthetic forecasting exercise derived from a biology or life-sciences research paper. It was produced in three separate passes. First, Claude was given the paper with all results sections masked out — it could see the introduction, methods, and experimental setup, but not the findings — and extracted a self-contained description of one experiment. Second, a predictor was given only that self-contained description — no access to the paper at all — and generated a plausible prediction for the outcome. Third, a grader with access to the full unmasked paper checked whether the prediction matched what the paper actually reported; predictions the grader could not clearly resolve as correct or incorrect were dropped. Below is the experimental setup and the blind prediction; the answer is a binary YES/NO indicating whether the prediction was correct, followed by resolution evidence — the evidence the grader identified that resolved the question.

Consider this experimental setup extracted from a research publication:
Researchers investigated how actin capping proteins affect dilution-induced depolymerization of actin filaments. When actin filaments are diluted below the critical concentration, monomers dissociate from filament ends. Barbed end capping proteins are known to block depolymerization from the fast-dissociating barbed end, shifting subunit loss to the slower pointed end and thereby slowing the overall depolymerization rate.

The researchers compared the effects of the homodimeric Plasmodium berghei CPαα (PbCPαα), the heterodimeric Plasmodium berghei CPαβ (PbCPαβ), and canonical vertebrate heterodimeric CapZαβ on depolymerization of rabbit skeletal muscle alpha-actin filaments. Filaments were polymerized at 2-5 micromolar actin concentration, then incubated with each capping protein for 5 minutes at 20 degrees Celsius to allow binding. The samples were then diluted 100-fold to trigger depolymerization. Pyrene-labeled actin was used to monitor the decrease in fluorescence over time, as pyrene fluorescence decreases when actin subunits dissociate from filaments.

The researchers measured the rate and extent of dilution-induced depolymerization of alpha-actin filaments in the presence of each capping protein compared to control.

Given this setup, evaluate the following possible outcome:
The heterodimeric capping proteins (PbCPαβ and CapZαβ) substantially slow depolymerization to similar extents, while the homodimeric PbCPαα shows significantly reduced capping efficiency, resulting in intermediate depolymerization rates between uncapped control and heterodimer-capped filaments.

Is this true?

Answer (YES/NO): NO